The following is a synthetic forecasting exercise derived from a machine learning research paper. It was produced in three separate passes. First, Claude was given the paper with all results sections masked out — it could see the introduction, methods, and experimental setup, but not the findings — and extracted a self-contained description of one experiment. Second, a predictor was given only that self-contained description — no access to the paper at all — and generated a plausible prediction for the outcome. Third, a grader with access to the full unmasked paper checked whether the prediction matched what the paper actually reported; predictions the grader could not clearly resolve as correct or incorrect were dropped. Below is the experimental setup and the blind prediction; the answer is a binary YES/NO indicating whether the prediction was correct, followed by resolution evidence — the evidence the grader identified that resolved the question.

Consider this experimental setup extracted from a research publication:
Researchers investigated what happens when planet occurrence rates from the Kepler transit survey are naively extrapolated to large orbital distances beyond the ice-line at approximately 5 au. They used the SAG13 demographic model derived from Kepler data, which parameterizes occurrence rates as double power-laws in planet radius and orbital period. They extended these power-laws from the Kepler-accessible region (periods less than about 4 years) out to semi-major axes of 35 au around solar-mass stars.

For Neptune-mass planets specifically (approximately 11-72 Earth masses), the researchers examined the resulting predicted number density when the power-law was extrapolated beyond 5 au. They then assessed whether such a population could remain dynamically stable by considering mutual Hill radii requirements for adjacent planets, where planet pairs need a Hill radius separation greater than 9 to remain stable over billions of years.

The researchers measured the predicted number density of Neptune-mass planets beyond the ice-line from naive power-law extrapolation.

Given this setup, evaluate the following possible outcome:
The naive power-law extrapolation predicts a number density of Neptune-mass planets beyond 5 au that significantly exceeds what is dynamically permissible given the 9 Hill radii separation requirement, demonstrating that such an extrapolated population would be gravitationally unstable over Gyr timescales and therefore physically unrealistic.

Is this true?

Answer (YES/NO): YES